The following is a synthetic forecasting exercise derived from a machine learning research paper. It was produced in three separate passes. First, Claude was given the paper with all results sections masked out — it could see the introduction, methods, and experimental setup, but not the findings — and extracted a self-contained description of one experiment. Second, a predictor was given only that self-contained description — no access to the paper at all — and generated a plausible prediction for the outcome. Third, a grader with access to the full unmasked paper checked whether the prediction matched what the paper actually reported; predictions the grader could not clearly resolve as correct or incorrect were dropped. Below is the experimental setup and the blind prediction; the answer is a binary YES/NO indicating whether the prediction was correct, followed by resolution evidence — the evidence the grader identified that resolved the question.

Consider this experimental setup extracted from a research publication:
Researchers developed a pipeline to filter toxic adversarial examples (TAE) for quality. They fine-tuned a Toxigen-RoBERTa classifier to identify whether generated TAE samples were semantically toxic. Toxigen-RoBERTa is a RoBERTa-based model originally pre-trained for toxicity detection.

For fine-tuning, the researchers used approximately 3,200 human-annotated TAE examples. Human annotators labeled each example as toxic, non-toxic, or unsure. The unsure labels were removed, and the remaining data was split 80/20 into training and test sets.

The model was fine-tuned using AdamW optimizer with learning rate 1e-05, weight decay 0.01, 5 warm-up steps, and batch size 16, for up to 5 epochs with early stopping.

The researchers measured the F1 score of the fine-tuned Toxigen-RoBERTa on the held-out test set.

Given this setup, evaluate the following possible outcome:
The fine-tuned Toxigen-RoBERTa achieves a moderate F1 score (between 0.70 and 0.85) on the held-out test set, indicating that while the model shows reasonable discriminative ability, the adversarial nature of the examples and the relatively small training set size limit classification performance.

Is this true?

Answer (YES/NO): NO